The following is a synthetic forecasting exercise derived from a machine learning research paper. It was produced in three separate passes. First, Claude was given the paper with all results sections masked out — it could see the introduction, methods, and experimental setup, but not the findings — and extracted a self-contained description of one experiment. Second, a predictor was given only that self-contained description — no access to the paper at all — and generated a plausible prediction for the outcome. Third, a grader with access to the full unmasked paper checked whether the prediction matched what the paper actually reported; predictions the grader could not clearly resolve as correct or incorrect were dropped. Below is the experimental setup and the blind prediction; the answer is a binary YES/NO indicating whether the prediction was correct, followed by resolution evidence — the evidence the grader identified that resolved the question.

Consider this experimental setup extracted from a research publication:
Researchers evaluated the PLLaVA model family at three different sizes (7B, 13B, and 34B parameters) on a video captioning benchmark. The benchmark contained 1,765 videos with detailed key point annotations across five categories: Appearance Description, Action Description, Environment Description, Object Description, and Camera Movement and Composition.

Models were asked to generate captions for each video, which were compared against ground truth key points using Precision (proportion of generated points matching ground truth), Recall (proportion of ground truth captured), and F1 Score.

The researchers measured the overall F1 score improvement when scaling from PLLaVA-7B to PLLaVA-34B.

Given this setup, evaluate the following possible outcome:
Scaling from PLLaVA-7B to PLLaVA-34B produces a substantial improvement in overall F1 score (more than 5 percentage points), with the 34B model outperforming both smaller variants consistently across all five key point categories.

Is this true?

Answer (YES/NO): NO